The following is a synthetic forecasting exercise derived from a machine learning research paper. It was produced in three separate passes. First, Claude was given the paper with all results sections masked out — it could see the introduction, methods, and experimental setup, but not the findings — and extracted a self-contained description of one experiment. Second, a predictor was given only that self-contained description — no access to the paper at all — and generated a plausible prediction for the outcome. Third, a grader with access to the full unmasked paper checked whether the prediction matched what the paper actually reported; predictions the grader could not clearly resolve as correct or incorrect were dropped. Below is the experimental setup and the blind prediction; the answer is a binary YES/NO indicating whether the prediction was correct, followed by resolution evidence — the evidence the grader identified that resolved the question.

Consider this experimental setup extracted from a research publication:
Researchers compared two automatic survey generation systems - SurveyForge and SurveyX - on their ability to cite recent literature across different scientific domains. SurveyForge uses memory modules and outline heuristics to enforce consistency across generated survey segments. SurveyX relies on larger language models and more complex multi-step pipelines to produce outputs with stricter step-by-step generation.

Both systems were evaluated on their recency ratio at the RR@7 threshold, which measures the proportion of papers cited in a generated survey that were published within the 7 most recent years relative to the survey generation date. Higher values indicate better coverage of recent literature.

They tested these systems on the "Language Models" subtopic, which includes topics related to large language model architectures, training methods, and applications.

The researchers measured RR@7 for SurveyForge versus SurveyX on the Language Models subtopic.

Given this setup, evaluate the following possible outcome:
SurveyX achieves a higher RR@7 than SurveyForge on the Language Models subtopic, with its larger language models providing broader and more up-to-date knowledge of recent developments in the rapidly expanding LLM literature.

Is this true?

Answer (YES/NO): YES